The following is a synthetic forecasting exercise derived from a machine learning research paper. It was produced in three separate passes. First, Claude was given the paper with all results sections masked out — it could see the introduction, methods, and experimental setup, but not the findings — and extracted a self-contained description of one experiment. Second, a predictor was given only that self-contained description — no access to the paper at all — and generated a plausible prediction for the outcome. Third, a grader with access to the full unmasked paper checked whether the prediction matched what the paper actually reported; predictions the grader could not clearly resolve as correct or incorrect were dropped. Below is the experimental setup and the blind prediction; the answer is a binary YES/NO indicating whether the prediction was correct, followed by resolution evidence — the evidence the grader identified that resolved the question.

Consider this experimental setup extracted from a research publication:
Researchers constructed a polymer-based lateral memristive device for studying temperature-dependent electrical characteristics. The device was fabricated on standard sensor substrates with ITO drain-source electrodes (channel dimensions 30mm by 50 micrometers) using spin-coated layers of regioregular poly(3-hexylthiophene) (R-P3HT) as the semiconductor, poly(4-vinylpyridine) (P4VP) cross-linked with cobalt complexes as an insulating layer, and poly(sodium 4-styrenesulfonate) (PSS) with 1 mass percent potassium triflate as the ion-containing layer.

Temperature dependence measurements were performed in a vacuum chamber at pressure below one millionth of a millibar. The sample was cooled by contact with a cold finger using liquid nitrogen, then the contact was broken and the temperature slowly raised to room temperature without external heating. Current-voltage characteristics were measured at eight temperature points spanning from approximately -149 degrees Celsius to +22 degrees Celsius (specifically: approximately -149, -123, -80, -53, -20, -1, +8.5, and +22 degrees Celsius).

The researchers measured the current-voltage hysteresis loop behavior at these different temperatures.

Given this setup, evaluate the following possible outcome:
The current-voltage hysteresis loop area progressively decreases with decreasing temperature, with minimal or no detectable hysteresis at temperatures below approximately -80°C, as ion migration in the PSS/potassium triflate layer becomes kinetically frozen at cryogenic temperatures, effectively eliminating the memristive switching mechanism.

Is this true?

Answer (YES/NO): NO